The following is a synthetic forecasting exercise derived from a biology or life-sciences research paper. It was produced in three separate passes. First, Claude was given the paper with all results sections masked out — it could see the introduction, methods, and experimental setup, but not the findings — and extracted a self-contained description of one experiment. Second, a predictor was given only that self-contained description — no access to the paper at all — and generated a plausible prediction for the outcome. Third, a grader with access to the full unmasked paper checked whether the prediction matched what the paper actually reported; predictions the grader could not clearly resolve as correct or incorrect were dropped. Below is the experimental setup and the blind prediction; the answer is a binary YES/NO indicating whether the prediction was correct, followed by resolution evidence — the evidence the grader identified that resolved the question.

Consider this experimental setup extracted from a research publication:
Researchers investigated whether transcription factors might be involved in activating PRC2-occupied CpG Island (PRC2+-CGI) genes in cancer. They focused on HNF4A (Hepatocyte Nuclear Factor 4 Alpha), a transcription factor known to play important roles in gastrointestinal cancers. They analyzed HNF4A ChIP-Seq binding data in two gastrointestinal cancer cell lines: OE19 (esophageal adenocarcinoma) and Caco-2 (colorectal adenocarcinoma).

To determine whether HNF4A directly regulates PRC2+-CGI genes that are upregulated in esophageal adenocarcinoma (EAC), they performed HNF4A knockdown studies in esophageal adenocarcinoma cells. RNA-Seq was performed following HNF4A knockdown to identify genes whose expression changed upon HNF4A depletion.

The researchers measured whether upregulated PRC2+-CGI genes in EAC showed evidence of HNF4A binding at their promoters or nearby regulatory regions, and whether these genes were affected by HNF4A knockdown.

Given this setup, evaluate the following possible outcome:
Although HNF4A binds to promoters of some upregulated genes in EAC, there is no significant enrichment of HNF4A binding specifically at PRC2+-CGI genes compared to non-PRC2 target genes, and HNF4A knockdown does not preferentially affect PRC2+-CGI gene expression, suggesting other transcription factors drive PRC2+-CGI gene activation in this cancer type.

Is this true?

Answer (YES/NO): NO